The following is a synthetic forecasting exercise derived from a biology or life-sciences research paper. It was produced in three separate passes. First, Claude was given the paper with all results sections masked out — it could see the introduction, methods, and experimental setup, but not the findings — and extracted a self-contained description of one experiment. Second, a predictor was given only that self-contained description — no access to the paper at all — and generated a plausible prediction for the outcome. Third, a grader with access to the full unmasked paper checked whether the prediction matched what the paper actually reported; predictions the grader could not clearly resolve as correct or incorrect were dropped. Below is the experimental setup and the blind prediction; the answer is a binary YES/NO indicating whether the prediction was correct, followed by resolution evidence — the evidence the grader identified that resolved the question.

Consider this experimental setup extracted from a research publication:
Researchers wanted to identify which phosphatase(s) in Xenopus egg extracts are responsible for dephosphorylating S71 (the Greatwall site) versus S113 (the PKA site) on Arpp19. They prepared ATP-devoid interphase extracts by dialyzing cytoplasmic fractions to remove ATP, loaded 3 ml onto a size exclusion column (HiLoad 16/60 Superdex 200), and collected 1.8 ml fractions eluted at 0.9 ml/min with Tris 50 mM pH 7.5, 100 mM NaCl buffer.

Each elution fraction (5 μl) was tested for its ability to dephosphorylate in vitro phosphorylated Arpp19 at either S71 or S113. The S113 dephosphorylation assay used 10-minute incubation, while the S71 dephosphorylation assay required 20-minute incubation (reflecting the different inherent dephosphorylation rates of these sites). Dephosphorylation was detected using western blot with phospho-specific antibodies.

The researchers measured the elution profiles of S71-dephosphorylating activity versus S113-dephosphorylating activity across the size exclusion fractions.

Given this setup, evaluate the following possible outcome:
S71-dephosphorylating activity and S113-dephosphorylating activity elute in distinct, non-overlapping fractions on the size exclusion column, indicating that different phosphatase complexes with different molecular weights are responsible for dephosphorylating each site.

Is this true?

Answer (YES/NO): NO